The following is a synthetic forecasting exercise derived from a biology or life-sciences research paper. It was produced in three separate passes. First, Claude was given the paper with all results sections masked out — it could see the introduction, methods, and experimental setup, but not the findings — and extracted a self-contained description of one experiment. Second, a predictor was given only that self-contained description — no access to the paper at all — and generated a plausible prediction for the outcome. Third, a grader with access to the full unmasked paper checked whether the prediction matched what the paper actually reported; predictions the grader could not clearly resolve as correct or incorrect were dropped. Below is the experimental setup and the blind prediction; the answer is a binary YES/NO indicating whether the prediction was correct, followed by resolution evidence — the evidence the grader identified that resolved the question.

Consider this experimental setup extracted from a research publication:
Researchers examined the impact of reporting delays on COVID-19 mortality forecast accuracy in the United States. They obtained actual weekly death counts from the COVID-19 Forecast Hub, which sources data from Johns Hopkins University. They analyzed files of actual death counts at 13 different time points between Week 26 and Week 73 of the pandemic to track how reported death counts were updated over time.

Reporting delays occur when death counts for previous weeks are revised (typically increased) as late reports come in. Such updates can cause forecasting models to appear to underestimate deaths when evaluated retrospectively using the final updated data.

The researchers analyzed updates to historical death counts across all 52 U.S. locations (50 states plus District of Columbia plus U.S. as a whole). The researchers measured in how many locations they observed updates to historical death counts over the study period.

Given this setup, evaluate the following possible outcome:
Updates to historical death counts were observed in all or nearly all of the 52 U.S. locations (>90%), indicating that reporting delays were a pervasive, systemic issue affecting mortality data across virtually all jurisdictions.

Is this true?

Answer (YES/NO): NO